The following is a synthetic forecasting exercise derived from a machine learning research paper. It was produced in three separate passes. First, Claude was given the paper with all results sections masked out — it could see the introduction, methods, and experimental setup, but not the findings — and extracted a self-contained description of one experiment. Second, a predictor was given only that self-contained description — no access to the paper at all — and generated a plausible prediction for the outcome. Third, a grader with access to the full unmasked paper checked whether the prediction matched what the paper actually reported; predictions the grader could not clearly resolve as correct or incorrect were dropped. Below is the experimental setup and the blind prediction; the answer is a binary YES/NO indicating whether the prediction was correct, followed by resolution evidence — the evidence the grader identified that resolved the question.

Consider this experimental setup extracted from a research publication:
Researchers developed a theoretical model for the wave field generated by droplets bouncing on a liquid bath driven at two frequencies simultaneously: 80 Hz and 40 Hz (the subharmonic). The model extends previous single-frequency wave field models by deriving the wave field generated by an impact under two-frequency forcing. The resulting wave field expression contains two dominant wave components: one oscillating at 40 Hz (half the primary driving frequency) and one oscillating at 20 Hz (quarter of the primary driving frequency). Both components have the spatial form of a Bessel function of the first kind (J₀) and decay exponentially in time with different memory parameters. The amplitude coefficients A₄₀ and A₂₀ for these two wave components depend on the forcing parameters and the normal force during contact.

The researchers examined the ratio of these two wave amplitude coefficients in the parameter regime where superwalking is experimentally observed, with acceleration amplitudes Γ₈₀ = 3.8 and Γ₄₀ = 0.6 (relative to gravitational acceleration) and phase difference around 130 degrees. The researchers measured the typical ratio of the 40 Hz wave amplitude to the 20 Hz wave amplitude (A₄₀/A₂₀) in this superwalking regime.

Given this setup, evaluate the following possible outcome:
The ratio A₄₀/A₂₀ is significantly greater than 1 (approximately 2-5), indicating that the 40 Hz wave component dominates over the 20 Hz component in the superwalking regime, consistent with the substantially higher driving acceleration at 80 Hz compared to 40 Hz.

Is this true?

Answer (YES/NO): NO